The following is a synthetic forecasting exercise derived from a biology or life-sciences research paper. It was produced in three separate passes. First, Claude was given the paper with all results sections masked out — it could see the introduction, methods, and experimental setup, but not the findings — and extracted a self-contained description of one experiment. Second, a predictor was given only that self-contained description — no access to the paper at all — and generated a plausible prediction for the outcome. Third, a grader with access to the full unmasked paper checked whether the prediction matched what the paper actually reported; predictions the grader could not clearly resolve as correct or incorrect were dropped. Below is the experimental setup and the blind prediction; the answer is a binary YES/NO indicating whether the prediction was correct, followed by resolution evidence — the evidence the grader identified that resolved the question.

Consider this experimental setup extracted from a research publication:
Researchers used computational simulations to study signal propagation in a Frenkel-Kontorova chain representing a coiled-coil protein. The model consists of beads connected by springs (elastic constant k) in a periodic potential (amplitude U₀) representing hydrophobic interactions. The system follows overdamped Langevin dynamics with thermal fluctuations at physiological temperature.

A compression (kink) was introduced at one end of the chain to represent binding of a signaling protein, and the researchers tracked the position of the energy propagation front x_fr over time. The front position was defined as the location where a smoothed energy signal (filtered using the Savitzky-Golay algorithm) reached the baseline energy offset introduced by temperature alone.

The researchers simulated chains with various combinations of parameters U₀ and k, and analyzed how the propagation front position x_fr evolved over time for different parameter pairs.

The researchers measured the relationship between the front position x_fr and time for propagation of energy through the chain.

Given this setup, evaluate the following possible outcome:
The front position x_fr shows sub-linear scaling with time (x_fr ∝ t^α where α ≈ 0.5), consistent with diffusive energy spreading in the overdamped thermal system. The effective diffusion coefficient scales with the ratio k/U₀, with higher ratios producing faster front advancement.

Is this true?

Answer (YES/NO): YES